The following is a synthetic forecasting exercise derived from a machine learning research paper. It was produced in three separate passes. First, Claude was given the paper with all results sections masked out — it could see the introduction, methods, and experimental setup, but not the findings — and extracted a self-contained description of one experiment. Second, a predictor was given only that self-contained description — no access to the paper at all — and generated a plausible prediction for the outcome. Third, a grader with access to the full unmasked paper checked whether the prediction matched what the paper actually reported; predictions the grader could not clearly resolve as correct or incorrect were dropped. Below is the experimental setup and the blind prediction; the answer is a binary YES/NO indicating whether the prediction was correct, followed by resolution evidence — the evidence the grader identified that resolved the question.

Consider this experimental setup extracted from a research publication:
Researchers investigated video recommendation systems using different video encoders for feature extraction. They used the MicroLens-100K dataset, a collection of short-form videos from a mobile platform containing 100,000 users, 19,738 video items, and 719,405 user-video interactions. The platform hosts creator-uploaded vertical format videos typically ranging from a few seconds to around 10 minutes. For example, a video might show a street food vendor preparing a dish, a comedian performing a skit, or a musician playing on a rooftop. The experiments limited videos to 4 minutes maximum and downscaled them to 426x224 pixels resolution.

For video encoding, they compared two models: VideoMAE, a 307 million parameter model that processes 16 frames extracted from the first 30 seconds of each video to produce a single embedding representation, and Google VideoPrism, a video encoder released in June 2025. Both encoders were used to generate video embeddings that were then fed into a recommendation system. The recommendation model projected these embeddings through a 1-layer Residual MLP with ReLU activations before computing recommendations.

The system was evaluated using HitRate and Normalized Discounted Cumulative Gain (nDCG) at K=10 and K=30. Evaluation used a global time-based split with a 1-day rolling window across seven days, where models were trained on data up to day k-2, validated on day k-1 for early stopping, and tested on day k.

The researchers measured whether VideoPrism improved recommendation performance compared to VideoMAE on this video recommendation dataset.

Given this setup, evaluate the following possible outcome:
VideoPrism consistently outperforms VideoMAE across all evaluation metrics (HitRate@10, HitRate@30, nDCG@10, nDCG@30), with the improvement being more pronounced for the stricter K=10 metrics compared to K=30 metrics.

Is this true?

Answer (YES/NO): NO